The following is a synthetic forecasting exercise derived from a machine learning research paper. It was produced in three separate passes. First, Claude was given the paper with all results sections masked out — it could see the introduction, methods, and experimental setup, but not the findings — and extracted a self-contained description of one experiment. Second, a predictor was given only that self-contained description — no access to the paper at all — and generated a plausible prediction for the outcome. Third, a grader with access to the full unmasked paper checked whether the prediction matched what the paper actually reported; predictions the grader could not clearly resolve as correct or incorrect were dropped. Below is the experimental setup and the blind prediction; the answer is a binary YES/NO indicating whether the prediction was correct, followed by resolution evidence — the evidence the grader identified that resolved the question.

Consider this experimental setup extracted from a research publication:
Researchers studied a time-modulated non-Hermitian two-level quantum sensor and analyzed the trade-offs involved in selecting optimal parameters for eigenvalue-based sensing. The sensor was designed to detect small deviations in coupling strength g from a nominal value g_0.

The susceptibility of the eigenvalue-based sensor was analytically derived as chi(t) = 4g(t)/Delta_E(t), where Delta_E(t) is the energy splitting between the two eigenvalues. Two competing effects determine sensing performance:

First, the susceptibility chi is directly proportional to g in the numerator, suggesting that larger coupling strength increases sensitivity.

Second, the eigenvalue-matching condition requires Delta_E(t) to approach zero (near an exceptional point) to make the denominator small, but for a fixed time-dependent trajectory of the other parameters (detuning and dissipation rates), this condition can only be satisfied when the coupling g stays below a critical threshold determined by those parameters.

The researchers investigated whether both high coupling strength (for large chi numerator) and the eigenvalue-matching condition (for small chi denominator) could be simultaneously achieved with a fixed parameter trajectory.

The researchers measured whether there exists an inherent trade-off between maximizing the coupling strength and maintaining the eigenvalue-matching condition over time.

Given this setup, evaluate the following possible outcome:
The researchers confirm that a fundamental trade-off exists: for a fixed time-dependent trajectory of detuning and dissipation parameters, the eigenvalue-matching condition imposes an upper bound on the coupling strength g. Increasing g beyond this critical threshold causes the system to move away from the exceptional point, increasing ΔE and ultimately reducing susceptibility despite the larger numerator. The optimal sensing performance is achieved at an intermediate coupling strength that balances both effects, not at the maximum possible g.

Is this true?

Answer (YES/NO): YES